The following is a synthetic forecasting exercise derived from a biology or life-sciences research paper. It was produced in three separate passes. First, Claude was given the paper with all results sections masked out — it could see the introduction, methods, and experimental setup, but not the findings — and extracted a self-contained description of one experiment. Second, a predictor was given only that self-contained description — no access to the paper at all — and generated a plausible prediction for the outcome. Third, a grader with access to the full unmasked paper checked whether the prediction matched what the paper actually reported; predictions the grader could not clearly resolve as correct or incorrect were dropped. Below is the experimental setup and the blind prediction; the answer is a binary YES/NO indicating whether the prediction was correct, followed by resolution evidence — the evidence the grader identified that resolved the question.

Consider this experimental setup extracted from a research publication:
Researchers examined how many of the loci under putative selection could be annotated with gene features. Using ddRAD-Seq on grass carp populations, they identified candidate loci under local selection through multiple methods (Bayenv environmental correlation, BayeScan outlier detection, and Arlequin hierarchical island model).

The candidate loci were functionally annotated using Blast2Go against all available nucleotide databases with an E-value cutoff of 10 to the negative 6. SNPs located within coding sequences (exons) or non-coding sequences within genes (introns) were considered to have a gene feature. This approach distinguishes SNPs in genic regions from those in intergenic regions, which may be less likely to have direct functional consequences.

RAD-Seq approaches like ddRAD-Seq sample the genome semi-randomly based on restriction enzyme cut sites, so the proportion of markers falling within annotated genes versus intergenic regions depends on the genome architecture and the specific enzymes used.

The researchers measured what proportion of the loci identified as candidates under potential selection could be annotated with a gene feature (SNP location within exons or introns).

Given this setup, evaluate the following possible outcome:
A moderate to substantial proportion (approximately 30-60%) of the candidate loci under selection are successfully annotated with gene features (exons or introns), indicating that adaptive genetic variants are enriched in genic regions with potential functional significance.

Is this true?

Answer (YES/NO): NO